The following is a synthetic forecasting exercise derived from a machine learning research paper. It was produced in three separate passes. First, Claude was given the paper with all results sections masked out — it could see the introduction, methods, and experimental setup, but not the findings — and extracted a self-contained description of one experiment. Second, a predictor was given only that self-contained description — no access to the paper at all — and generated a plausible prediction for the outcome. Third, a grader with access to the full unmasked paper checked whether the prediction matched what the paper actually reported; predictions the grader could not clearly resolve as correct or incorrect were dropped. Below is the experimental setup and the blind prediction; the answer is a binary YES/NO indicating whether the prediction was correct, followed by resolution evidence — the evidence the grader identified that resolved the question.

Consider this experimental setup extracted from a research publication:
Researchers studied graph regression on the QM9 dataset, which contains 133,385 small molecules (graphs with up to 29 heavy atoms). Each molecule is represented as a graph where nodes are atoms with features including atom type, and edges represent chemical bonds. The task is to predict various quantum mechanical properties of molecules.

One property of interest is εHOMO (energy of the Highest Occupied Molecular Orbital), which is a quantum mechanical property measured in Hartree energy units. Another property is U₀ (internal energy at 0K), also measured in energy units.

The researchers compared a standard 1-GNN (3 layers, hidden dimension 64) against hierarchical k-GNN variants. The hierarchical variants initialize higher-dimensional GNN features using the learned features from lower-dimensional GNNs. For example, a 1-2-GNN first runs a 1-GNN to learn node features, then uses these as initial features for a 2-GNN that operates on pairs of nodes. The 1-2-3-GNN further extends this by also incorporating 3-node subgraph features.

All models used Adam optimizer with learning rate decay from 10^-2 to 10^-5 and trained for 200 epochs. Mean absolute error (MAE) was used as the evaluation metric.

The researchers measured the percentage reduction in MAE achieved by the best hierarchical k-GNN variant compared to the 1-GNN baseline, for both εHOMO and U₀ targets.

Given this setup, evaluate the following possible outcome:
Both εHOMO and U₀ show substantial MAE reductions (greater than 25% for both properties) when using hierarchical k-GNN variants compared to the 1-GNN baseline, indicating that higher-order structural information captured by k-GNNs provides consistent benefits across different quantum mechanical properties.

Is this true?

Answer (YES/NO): NO